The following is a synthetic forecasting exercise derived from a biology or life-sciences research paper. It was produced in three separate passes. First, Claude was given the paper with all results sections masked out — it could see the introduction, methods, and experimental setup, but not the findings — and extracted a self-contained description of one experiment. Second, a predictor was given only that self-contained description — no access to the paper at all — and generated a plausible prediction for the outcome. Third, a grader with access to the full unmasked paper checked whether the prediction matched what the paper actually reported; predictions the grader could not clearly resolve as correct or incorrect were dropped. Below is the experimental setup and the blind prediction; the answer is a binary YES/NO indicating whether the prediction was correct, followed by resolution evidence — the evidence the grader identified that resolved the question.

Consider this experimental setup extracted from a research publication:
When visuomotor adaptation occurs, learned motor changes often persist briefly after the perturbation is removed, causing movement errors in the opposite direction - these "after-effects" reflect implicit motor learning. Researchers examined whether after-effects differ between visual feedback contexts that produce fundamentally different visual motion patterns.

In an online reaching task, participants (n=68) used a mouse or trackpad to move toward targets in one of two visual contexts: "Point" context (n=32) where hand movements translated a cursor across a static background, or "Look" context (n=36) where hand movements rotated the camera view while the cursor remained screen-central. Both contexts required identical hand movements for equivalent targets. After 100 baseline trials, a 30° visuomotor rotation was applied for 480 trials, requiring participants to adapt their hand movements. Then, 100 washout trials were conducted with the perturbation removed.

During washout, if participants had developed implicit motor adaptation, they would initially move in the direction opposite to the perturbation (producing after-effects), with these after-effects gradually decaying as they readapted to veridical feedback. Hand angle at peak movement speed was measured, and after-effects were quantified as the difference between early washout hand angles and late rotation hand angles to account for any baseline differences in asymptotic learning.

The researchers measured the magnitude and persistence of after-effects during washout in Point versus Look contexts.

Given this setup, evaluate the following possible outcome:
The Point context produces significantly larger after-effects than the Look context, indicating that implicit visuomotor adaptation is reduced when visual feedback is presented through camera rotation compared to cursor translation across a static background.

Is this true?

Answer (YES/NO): NO